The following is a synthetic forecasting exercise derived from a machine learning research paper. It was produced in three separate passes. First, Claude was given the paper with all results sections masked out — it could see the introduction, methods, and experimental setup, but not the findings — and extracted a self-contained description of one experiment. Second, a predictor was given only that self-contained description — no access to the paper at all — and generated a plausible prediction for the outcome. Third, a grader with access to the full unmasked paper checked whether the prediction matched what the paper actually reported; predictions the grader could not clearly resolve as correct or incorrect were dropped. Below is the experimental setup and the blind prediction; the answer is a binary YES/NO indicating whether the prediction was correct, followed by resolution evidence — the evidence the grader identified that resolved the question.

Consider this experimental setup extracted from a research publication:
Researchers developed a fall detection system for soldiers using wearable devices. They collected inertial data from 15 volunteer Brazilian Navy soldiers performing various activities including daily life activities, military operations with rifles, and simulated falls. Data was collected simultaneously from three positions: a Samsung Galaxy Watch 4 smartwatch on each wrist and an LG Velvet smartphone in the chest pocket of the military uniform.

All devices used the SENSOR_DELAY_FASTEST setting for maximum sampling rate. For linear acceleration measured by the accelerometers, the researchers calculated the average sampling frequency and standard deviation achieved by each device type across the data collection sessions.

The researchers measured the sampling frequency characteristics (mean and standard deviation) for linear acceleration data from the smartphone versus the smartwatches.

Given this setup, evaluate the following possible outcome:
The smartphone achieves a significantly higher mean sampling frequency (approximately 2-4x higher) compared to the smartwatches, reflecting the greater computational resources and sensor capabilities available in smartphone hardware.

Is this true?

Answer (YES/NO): YES